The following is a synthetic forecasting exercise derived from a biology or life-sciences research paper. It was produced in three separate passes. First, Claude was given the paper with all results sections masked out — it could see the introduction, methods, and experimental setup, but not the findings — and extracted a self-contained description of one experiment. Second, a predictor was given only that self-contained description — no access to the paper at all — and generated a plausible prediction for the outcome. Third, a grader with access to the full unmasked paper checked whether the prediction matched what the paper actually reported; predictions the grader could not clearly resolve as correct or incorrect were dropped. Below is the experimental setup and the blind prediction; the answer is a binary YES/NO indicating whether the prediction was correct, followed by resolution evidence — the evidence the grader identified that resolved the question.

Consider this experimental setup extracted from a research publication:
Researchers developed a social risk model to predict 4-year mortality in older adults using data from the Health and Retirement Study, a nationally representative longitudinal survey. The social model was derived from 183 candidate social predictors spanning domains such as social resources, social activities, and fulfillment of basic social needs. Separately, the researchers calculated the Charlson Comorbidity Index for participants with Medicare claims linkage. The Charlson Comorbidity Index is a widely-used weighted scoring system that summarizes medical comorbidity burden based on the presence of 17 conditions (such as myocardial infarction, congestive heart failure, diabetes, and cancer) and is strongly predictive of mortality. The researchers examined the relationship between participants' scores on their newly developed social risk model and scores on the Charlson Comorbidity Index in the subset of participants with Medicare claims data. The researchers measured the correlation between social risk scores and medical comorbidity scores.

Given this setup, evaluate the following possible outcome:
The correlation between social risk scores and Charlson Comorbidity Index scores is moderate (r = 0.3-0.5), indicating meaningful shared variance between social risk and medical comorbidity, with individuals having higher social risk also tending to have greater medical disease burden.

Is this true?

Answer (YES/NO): NO